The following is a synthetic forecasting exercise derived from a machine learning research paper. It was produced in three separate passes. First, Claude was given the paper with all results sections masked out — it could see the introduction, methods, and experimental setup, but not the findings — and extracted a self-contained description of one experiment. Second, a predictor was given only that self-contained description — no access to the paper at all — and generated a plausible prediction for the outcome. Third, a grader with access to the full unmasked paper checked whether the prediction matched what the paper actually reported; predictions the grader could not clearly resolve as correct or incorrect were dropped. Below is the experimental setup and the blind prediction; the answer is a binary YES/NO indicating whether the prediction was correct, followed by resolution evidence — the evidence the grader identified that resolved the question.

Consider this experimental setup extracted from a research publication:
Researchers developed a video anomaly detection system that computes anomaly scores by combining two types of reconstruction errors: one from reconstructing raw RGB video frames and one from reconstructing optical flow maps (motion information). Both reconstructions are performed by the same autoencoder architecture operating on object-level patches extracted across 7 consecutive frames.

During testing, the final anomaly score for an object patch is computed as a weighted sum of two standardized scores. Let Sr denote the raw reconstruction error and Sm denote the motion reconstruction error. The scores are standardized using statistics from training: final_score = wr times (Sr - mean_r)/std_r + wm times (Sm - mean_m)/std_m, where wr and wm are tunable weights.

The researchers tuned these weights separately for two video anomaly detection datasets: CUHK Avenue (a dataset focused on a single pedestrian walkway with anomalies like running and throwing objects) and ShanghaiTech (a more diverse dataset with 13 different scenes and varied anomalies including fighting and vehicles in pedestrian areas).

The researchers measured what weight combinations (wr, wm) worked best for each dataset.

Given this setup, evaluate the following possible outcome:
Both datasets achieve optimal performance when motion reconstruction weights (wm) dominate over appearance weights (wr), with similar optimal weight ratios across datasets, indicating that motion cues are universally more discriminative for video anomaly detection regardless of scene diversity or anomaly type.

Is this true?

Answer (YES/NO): NO